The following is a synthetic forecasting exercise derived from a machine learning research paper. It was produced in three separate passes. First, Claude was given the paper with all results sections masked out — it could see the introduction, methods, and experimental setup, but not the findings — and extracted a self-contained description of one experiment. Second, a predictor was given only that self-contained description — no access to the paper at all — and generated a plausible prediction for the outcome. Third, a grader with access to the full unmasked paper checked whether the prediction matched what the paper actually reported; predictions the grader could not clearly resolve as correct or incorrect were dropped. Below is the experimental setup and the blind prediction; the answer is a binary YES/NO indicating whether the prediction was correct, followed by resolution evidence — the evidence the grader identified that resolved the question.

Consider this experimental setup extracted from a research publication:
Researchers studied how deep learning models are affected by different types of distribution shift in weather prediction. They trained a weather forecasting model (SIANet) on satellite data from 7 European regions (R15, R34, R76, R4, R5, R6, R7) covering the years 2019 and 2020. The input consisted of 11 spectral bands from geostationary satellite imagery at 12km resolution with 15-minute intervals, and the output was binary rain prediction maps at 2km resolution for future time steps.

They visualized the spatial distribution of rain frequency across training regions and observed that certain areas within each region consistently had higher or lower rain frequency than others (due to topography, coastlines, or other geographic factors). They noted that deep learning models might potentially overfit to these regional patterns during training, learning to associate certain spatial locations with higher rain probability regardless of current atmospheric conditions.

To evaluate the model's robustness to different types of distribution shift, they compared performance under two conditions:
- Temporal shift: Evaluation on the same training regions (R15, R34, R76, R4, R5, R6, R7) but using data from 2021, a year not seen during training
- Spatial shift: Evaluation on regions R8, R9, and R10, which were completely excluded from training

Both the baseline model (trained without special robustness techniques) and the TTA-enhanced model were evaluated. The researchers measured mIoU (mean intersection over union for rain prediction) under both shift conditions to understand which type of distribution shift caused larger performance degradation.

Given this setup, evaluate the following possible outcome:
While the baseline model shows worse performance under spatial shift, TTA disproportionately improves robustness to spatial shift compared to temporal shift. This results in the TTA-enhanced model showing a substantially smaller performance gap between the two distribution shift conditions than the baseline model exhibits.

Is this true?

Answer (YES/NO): NO